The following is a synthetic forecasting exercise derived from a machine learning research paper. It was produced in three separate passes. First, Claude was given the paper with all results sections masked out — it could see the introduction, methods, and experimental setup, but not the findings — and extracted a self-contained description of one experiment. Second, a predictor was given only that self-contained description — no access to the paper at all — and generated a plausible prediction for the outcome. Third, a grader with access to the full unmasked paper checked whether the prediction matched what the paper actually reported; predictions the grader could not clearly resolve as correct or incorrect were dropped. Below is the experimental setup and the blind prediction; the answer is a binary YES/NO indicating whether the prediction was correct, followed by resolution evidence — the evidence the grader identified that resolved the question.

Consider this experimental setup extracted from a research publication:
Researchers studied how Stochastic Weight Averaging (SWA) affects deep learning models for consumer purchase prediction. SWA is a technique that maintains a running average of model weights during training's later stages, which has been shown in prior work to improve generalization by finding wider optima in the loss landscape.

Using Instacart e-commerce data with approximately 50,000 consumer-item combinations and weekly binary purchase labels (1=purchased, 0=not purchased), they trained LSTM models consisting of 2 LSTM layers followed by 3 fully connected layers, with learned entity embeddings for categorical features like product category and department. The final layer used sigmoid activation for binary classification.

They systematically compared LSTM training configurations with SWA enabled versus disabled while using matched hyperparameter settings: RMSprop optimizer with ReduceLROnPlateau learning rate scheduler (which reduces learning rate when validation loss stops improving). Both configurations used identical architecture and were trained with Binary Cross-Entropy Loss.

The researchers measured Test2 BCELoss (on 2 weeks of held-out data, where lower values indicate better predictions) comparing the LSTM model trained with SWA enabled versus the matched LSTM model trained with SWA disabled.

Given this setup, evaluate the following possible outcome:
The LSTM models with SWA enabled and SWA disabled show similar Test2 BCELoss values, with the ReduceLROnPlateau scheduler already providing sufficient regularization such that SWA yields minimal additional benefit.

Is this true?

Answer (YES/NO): NO